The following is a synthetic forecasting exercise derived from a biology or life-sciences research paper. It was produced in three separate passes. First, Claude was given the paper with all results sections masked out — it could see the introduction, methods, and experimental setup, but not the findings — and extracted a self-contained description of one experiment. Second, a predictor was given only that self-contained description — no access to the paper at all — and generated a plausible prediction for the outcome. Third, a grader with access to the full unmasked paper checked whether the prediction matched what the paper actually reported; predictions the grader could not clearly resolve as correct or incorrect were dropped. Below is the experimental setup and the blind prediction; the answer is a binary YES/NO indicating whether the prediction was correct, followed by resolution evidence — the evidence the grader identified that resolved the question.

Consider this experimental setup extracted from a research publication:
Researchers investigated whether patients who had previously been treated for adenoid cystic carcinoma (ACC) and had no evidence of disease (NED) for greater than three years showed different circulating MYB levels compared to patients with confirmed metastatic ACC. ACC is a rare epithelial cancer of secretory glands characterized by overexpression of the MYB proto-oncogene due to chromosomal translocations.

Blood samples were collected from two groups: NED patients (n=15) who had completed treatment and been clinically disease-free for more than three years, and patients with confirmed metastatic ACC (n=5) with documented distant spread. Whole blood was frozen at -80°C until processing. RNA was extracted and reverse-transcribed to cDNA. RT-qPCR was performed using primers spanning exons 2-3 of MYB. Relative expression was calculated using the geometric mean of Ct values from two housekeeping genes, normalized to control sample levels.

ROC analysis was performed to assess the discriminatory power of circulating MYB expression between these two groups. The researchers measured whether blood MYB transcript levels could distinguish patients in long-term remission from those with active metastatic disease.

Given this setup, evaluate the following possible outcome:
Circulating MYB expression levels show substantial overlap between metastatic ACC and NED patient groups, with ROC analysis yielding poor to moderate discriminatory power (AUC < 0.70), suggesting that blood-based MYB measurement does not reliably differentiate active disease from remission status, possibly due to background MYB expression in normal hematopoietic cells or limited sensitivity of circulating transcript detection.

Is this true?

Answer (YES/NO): NO